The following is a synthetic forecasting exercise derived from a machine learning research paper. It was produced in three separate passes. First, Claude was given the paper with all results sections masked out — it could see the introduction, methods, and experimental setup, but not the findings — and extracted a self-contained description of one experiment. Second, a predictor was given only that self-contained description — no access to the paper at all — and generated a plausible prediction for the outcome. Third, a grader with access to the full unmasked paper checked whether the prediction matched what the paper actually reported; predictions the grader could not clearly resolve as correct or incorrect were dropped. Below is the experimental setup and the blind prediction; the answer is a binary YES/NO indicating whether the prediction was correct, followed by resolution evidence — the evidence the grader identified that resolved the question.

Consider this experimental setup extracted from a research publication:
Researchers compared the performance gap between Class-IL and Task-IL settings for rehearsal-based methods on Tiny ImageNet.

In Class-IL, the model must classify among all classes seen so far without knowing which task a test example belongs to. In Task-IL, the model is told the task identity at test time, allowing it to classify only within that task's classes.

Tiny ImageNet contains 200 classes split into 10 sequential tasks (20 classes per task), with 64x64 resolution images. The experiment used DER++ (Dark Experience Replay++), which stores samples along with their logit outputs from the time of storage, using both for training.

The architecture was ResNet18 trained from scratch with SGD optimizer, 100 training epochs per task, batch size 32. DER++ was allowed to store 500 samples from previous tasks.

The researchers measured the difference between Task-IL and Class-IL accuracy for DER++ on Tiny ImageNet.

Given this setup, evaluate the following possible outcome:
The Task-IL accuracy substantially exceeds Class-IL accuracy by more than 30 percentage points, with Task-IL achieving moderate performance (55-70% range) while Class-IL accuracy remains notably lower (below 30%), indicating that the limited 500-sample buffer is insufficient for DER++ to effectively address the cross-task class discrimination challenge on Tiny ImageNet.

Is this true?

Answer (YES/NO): NO